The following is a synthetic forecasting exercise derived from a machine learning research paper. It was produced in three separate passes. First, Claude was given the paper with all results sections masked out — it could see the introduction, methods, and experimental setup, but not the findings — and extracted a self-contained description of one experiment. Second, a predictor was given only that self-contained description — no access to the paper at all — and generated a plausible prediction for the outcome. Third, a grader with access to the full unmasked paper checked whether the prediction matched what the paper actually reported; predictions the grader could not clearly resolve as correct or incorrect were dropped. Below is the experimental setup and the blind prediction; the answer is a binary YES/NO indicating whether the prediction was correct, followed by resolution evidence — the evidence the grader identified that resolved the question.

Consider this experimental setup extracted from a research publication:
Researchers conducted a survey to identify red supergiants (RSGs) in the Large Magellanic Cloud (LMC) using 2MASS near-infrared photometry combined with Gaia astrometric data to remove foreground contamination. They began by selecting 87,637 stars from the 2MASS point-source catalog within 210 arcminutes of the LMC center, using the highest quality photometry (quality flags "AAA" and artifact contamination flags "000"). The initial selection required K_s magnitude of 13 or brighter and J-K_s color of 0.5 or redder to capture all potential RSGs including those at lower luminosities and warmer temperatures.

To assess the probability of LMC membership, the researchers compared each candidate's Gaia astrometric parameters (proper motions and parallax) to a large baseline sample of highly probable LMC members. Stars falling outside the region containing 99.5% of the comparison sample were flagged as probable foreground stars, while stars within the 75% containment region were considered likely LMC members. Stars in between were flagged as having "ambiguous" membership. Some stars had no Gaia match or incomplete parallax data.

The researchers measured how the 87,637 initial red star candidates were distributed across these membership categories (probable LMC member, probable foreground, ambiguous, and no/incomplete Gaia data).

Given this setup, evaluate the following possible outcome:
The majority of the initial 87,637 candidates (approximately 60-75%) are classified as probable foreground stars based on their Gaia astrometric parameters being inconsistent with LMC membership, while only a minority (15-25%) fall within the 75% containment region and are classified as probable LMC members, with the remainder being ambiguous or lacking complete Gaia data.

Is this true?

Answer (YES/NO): NO